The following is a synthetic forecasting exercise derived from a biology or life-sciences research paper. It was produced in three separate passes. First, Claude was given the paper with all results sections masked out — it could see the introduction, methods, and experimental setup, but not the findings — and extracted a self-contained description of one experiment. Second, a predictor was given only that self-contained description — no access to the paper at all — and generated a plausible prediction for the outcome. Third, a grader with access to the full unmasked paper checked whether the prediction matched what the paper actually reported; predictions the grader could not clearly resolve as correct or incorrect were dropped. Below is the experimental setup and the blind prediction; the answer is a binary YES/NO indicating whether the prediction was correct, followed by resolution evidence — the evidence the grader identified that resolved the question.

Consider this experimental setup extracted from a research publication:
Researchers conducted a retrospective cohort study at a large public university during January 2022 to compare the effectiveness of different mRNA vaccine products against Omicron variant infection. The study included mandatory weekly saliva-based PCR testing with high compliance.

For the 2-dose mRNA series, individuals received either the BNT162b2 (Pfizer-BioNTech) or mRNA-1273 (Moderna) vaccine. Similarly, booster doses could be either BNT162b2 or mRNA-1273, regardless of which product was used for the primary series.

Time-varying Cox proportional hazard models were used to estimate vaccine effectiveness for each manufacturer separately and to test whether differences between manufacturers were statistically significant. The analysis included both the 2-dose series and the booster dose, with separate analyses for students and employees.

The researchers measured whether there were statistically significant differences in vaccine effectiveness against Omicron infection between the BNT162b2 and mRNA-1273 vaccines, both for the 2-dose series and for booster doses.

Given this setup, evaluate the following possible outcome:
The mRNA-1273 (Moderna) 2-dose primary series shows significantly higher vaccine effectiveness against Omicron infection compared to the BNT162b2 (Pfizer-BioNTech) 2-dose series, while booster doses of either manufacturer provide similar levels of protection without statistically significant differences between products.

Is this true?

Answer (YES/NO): NO